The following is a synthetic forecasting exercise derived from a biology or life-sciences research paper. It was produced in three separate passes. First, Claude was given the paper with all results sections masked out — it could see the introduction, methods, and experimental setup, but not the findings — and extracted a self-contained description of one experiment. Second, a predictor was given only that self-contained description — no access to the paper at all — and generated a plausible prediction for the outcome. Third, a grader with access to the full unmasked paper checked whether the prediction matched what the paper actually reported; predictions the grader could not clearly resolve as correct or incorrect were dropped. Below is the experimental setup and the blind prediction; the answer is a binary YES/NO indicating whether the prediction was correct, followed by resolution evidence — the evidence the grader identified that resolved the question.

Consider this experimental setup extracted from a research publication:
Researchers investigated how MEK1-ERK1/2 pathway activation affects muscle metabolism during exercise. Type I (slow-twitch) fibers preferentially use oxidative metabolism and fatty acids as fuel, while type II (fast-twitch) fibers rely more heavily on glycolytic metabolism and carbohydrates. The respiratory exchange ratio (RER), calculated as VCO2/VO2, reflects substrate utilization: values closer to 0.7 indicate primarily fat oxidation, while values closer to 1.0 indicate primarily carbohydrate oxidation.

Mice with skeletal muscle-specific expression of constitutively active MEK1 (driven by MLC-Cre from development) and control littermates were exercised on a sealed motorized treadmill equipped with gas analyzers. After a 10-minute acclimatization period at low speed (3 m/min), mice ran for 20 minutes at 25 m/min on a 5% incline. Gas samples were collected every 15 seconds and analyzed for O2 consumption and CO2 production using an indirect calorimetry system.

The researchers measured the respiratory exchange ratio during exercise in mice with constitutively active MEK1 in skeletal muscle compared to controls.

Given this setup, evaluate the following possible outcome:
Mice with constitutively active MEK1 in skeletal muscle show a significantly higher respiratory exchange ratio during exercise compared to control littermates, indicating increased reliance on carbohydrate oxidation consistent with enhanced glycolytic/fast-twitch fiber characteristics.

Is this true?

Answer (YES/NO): NO